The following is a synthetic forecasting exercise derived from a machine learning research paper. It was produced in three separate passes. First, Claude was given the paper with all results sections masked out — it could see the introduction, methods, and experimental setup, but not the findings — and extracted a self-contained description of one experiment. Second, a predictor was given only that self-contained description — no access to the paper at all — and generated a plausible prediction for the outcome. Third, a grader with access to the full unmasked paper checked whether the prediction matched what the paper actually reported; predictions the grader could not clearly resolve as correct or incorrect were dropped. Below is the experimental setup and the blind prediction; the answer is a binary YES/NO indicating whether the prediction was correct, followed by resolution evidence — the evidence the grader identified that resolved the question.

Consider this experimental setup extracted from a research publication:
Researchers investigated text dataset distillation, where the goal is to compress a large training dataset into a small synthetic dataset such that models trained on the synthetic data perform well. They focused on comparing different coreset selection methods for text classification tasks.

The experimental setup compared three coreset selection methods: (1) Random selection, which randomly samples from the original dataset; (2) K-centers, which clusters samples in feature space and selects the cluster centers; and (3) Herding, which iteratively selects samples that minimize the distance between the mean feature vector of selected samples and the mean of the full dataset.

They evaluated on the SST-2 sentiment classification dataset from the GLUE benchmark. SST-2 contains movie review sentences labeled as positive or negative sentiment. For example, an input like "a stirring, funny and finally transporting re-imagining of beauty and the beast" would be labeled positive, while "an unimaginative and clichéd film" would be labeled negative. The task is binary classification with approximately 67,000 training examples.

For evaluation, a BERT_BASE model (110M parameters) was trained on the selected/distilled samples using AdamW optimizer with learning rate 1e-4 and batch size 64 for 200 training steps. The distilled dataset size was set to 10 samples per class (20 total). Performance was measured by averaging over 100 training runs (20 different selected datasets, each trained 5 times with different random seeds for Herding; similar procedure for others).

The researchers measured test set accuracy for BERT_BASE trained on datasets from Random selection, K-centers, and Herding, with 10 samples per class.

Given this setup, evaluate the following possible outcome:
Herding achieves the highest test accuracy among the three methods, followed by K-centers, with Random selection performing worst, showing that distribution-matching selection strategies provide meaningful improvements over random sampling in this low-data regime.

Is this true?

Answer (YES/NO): NO